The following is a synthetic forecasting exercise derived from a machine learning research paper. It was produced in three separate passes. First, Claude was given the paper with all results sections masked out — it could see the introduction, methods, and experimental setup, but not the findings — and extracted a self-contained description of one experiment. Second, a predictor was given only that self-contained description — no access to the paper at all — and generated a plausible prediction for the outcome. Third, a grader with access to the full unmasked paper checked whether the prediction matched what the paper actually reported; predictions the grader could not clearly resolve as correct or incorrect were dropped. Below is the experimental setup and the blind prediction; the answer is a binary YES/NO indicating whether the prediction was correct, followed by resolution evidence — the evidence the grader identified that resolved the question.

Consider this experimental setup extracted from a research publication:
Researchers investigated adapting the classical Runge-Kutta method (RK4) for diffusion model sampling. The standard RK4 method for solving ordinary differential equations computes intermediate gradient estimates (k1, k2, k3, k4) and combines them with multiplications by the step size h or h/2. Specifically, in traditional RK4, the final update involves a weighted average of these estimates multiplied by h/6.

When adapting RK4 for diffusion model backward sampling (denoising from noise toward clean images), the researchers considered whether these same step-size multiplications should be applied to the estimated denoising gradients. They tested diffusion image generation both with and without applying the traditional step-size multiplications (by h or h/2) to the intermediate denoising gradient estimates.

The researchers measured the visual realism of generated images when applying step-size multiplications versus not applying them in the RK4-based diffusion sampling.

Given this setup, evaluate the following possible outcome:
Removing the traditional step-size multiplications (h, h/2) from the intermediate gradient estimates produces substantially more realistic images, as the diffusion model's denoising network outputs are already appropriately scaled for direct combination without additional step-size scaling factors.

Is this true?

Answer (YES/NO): YES